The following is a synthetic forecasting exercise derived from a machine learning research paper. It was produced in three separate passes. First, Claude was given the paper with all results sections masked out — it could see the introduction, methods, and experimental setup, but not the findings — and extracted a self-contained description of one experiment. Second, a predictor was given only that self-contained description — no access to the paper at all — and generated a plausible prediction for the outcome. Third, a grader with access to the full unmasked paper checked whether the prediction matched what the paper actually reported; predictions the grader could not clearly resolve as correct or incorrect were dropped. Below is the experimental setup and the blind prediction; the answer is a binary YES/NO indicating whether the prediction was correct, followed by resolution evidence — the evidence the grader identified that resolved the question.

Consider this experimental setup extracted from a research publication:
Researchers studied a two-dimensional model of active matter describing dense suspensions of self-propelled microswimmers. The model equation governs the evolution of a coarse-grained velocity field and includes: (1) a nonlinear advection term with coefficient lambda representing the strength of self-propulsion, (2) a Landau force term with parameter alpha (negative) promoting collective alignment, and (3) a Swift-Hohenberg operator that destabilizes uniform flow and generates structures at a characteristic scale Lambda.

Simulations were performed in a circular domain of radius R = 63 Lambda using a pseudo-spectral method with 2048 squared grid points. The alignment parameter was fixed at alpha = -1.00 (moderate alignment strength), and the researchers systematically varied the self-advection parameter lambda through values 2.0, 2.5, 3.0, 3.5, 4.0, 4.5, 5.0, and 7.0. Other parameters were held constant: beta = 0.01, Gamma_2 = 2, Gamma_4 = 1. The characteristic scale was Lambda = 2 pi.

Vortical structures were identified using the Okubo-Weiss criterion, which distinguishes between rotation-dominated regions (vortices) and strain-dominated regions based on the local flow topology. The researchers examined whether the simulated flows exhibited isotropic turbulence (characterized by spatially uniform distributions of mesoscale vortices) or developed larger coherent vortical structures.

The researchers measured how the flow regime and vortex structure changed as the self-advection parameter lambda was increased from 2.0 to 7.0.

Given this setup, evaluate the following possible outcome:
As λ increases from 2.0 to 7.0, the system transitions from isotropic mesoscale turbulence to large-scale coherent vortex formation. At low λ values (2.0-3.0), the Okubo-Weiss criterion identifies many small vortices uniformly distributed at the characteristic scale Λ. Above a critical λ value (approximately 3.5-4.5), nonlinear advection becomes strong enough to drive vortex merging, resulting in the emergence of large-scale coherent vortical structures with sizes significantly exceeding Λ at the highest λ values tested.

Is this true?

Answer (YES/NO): YES